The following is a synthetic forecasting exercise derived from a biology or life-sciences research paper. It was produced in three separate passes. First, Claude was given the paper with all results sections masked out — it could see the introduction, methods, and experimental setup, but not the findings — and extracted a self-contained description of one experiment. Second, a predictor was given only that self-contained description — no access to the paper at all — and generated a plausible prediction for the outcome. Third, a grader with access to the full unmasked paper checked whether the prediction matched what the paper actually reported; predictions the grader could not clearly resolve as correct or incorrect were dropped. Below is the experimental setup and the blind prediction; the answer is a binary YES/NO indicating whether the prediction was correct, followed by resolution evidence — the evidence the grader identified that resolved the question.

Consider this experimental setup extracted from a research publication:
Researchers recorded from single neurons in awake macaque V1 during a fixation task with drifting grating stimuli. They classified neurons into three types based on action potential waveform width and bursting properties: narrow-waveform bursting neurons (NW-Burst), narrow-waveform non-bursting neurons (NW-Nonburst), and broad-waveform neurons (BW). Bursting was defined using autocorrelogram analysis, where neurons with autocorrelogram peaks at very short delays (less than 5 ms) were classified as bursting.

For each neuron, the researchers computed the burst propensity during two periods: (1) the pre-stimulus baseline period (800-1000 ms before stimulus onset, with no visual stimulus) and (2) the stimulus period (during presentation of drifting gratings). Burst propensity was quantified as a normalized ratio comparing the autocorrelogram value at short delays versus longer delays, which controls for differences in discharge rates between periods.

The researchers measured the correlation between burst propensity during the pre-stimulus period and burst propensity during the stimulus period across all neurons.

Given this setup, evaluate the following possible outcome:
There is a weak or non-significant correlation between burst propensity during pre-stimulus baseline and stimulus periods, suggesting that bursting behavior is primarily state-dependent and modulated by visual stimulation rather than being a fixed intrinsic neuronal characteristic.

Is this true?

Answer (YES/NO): NO